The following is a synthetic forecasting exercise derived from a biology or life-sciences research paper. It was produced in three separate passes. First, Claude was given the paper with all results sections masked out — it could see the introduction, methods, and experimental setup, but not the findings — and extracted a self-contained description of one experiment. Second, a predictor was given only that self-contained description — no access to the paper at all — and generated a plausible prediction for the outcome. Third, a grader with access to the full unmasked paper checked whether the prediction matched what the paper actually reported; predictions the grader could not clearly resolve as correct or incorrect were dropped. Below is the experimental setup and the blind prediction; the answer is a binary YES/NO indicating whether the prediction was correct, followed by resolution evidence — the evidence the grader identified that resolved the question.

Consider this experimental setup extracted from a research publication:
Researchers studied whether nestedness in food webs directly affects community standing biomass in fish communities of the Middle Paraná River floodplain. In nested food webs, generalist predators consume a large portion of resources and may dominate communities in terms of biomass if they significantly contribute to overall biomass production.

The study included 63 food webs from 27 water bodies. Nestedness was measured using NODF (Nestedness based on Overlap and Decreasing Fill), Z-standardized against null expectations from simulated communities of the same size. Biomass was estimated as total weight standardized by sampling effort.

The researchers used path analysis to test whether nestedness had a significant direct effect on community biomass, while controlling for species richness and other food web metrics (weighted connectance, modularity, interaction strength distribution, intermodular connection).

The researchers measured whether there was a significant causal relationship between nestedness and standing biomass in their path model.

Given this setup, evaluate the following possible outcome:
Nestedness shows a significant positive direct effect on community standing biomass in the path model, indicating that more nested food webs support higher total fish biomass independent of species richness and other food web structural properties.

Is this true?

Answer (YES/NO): NO